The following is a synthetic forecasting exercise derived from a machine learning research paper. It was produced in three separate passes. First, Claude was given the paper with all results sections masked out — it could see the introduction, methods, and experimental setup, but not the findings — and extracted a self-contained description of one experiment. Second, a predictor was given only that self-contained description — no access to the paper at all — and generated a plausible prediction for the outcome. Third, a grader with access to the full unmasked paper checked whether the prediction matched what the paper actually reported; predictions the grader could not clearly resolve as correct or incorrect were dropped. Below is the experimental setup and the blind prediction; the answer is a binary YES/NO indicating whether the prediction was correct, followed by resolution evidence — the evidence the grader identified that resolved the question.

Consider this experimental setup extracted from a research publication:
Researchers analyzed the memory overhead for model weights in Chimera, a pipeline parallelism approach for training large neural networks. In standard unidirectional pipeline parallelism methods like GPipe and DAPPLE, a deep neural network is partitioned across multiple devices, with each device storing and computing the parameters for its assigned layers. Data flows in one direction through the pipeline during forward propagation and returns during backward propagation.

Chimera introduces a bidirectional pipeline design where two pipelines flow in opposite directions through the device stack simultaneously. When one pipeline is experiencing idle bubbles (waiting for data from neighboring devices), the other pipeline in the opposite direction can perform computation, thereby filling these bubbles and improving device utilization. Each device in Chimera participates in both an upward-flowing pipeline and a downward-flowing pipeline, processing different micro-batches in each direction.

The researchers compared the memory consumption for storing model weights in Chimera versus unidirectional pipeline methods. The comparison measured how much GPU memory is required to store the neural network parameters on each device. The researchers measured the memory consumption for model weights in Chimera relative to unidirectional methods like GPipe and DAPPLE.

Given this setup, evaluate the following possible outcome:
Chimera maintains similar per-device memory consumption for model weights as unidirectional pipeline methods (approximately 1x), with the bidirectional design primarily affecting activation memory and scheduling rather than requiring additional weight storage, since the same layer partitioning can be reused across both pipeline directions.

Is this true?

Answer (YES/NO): NO